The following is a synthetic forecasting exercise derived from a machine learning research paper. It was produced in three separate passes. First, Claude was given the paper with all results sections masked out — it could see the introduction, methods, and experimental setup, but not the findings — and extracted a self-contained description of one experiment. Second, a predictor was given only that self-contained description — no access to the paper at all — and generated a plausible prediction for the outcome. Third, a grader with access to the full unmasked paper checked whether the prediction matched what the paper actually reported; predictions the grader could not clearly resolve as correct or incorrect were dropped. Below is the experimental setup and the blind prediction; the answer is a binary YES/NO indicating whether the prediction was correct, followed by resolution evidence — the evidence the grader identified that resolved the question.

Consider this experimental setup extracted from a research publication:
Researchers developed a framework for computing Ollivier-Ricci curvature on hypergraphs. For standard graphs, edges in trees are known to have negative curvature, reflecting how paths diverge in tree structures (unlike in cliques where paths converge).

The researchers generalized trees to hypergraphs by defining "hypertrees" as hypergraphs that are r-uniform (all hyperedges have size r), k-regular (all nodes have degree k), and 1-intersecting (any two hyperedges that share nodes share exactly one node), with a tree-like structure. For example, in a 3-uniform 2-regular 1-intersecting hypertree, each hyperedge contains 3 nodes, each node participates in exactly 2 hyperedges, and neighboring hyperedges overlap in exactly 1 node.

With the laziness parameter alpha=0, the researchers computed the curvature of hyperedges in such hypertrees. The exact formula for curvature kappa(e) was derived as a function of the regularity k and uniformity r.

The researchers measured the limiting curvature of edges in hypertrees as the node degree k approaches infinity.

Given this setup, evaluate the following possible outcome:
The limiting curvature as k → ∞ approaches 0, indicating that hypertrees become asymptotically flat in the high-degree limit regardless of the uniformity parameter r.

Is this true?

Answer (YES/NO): NO